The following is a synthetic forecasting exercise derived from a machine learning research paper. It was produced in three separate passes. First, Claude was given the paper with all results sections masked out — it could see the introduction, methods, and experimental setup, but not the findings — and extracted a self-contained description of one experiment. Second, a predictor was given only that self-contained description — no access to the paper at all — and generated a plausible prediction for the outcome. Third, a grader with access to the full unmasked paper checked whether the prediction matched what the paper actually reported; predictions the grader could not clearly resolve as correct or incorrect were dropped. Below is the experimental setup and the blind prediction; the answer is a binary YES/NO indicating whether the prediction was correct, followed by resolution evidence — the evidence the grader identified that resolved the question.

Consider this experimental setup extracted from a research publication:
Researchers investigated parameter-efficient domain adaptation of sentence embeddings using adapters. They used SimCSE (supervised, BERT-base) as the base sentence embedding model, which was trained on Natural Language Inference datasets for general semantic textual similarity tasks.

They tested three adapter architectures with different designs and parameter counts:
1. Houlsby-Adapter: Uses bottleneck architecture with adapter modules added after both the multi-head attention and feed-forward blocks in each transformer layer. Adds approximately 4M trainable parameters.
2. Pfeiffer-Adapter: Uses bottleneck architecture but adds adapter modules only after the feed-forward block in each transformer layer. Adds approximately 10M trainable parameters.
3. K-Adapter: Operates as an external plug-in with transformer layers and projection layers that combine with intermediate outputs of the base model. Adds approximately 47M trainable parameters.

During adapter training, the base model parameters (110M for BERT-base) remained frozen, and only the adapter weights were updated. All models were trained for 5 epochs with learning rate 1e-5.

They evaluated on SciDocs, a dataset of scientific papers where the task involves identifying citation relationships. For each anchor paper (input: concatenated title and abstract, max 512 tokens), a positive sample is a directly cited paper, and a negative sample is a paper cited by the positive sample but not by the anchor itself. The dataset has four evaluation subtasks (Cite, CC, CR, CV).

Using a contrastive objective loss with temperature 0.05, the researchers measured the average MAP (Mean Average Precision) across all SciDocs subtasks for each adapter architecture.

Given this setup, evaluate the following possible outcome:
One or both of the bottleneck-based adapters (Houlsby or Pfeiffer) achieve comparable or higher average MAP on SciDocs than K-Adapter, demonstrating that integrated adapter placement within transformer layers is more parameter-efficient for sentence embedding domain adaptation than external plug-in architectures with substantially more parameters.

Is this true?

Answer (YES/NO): YES